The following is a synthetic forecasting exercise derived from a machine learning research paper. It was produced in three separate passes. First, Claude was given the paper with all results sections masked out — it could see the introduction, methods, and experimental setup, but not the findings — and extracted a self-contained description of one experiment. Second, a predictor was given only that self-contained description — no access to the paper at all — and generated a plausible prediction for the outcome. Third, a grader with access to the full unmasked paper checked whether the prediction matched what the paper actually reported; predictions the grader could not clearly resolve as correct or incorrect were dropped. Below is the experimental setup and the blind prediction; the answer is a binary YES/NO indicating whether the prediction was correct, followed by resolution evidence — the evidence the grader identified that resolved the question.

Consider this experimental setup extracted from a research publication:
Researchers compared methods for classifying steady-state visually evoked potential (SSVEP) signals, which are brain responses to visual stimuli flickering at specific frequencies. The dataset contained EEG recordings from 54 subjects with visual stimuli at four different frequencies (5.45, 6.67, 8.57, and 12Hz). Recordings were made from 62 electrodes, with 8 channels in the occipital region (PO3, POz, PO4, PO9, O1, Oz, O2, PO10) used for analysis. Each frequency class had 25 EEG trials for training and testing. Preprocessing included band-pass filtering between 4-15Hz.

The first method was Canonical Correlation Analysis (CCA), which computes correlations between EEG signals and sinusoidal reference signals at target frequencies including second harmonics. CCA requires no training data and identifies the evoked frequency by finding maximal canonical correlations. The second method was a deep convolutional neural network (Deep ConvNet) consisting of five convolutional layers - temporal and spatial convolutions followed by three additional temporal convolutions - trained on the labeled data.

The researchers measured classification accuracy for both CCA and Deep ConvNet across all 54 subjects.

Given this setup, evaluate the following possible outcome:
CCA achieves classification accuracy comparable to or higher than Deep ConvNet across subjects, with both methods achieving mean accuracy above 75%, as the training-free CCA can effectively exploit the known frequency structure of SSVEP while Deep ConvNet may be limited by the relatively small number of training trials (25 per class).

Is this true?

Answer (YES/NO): NO